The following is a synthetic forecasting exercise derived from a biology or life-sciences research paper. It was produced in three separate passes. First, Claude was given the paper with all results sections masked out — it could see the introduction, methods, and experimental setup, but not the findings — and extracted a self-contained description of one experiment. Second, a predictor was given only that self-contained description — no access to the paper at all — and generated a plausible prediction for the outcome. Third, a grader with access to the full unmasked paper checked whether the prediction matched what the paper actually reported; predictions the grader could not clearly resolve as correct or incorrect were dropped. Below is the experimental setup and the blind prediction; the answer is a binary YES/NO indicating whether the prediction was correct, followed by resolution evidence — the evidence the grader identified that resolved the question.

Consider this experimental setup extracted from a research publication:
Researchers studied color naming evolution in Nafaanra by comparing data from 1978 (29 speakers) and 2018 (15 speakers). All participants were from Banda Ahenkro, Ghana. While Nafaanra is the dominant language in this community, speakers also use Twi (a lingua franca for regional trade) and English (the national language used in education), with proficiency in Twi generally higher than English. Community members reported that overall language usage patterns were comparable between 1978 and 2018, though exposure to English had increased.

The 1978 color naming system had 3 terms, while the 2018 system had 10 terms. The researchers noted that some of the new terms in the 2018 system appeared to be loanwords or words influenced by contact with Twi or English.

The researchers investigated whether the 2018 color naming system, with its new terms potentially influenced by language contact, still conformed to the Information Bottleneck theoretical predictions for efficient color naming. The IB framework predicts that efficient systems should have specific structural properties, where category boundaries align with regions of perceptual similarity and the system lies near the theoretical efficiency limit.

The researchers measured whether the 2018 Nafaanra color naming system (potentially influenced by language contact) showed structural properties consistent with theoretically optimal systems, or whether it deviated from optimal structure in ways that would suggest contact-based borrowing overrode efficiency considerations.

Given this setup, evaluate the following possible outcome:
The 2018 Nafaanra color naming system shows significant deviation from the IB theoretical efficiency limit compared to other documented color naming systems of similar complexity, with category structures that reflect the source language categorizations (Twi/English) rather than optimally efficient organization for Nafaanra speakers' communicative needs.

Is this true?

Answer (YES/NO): NO